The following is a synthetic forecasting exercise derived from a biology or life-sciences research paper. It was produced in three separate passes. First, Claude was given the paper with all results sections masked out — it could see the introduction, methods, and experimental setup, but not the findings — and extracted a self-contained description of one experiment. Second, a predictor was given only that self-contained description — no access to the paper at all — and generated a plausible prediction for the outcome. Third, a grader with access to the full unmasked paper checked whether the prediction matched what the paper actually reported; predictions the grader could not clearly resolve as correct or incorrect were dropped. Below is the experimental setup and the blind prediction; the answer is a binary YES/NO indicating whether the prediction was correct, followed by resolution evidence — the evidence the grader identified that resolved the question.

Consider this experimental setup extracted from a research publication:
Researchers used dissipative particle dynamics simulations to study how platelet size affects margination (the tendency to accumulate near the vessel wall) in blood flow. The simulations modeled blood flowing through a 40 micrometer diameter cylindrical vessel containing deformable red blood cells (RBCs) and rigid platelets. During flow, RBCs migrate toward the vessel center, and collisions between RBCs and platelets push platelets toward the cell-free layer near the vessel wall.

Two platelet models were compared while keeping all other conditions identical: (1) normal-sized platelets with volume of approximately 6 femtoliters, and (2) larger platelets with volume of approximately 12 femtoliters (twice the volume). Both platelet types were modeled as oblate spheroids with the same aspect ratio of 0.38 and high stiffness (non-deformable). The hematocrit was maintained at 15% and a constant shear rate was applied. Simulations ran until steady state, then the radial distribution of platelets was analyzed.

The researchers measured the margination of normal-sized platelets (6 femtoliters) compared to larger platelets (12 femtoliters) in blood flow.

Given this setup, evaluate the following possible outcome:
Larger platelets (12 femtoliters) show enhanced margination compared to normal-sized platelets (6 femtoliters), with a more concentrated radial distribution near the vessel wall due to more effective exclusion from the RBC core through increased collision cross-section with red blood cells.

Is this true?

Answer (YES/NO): YES